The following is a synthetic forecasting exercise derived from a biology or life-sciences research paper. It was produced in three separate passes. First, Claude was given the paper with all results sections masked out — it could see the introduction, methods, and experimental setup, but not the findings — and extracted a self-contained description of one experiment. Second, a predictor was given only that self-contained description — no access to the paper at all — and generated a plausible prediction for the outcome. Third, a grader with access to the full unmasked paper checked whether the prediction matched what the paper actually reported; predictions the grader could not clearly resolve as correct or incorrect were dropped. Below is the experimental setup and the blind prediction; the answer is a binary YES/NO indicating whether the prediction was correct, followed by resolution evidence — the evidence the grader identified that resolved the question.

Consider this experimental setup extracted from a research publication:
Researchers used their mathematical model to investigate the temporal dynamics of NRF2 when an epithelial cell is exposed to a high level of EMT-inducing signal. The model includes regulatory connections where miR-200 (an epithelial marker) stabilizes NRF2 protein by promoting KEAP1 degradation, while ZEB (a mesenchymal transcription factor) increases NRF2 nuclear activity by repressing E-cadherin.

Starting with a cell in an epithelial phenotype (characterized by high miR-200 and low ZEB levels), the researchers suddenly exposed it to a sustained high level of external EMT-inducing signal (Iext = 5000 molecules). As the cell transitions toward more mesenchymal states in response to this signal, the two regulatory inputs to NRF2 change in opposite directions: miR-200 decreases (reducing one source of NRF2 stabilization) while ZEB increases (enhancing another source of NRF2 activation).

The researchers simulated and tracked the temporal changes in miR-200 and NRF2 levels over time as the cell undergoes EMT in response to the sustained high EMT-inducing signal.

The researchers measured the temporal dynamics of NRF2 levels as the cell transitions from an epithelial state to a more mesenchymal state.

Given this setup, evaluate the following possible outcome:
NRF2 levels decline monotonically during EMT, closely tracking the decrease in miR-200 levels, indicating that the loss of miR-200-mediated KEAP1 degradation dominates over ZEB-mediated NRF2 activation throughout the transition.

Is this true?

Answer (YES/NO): NO